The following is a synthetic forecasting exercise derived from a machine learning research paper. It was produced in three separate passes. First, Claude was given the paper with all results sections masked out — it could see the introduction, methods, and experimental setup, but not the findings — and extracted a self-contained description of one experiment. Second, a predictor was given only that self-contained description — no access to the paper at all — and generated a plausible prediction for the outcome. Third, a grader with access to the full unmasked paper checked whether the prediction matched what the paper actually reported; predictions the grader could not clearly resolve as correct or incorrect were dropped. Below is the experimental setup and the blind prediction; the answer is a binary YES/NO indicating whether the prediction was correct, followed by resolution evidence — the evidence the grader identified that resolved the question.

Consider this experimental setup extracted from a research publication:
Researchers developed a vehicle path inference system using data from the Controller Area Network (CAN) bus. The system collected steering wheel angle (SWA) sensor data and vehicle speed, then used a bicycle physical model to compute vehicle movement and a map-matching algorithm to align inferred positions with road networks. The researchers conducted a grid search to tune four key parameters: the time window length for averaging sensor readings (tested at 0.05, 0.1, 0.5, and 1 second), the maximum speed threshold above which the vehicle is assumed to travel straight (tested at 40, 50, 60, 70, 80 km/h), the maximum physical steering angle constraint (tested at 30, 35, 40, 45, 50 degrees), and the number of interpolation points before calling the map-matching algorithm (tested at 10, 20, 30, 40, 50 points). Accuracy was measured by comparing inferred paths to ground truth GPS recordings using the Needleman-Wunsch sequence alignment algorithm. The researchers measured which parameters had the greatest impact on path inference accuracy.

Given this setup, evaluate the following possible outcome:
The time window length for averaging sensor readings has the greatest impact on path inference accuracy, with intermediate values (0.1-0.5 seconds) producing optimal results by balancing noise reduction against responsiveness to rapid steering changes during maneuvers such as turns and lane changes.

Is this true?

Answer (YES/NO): NO